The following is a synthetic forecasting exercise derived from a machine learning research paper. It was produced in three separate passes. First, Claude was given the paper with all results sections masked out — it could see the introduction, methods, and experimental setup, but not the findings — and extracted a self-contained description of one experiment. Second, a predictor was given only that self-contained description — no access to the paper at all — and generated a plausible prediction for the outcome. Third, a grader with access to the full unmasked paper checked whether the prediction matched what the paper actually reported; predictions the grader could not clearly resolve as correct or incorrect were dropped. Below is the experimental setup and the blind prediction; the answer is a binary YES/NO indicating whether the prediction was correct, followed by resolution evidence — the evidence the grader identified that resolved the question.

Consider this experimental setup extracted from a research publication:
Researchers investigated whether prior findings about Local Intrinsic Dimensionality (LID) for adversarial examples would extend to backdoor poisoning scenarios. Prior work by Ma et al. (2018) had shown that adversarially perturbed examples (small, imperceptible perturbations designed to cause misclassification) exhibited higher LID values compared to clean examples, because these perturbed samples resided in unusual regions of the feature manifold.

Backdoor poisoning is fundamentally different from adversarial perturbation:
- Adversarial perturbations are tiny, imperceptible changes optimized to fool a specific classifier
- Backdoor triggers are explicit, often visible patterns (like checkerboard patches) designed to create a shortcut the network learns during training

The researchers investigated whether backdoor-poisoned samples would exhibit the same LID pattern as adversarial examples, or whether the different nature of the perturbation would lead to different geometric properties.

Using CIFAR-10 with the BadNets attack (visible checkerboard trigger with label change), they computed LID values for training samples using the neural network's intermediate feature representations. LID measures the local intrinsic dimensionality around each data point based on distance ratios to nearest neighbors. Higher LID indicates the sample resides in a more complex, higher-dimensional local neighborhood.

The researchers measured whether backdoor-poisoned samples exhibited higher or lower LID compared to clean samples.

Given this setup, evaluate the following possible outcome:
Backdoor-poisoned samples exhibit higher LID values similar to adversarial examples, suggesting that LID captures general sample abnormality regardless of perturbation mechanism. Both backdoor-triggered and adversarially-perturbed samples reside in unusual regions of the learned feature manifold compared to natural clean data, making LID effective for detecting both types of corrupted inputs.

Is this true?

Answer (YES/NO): YES